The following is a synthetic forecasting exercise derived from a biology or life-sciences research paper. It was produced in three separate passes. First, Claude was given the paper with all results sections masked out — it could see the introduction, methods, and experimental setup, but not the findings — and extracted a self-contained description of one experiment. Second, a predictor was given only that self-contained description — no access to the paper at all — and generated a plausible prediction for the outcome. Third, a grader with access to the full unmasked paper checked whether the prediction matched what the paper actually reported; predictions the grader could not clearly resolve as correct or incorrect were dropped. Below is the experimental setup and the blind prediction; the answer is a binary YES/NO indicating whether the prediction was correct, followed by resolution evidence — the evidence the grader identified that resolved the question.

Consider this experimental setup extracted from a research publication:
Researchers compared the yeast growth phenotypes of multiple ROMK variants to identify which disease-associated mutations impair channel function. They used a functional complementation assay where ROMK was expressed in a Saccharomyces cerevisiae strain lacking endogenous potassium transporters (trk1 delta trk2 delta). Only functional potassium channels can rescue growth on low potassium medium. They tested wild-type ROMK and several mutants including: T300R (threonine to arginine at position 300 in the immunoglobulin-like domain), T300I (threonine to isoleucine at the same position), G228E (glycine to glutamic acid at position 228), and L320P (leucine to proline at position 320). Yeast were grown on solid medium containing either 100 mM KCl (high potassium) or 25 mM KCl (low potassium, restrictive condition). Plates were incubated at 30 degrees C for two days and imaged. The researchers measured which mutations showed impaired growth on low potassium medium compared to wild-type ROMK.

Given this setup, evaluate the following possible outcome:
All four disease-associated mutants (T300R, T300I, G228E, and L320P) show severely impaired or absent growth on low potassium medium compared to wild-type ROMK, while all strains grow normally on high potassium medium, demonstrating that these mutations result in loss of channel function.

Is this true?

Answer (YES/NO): NO